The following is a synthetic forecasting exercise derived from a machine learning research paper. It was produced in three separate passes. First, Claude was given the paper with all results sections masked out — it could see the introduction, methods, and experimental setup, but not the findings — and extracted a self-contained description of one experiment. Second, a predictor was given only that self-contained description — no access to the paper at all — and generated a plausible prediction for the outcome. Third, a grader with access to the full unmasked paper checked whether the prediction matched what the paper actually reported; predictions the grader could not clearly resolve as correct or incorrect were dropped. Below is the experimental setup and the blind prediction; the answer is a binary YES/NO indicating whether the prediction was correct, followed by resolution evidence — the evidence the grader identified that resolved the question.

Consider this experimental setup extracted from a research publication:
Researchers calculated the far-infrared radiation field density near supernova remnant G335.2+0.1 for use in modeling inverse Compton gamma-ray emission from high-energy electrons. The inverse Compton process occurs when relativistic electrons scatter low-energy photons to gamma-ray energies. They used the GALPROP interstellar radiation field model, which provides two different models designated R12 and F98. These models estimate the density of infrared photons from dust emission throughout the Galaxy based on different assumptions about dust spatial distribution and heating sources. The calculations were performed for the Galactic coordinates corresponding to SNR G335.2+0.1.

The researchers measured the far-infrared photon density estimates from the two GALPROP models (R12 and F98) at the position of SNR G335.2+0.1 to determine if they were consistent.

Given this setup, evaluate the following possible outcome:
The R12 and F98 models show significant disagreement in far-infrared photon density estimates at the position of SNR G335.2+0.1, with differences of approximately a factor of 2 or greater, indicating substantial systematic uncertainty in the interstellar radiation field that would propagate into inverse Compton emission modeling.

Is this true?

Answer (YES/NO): NO